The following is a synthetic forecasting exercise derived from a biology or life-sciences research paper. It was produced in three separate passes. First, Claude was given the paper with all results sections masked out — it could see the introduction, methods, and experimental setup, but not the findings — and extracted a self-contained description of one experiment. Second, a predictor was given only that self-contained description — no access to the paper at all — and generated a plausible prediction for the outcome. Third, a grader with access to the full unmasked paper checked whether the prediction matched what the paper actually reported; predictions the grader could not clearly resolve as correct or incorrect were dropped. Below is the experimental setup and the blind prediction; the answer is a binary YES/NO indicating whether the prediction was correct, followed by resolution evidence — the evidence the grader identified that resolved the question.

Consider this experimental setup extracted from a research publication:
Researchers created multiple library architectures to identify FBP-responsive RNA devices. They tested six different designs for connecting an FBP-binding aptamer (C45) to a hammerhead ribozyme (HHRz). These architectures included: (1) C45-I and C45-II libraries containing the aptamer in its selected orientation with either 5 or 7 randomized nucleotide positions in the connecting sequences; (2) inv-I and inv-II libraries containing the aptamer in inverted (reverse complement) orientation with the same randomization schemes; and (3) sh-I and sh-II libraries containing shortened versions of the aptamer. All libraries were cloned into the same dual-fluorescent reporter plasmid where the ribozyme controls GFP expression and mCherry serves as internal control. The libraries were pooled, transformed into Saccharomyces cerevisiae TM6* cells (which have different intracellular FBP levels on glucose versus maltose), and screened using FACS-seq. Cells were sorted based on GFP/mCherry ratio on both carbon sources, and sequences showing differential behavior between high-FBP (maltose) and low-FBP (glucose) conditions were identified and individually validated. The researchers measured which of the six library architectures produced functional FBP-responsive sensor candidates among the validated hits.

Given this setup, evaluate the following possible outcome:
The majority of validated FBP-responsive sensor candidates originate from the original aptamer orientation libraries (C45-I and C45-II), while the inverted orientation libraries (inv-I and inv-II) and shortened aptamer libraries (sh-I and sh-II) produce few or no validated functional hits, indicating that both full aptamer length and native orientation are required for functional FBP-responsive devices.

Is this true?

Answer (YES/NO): NO